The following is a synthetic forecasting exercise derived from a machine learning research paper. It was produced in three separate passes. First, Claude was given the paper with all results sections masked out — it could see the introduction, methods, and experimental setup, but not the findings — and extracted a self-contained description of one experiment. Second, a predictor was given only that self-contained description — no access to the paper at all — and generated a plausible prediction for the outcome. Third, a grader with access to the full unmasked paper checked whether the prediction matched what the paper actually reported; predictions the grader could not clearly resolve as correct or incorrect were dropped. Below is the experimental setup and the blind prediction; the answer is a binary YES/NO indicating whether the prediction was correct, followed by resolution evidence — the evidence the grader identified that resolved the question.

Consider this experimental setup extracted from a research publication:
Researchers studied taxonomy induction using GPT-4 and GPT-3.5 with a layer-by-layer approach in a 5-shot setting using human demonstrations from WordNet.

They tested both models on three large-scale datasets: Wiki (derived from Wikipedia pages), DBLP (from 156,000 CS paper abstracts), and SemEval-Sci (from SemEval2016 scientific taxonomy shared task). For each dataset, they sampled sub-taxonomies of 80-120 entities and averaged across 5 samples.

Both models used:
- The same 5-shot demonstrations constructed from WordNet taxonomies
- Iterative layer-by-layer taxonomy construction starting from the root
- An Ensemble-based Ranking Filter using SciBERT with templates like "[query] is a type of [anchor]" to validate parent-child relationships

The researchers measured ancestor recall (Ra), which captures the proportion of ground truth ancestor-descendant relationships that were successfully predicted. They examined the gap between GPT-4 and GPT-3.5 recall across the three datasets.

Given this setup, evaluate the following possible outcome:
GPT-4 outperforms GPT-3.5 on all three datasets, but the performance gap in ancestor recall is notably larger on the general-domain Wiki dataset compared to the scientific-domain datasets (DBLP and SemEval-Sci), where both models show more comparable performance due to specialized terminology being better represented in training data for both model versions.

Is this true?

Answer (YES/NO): NO